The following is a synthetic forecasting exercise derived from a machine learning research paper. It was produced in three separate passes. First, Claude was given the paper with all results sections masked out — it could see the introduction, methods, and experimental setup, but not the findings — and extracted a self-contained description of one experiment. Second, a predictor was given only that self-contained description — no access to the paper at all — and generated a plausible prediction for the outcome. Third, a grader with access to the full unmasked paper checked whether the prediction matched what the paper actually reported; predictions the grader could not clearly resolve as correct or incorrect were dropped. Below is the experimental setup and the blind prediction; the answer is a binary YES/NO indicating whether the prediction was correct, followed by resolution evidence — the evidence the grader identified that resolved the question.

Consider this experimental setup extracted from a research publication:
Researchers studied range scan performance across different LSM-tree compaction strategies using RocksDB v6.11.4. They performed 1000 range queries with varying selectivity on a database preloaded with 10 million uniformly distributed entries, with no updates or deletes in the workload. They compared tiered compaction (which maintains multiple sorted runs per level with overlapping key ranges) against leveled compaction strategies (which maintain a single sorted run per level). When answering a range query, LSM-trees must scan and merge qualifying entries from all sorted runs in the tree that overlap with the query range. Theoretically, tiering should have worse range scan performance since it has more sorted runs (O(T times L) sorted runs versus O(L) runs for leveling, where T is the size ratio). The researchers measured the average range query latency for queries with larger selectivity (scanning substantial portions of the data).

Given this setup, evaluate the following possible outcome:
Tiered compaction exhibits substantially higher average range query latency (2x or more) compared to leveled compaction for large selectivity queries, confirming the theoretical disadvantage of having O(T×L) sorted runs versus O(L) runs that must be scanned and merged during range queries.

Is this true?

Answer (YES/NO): NO